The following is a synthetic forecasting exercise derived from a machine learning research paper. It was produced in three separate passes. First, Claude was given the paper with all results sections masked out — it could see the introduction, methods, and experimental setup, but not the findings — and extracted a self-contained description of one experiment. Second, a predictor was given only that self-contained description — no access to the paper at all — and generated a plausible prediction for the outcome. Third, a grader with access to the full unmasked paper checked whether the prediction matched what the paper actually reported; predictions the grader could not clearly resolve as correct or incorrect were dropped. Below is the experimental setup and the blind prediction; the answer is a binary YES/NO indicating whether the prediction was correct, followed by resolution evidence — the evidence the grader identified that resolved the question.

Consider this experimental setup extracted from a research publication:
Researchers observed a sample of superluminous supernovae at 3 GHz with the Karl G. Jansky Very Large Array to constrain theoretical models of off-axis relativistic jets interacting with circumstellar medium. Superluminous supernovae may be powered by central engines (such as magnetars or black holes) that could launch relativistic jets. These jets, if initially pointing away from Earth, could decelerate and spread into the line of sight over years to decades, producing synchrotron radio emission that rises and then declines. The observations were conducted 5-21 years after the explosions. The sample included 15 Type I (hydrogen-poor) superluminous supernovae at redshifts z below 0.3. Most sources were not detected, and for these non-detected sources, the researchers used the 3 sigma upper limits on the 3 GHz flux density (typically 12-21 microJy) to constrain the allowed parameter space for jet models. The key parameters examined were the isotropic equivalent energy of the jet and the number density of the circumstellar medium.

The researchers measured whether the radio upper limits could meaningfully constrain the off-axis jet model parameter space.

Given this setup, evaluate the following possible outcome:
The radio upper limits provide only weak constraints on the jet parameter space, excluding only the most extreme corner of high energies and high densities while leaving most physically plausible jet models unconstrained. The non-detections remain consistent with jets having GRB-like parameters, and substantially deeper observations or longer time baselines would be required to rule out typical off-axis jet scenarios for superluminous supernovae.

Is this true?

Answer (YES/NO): NO